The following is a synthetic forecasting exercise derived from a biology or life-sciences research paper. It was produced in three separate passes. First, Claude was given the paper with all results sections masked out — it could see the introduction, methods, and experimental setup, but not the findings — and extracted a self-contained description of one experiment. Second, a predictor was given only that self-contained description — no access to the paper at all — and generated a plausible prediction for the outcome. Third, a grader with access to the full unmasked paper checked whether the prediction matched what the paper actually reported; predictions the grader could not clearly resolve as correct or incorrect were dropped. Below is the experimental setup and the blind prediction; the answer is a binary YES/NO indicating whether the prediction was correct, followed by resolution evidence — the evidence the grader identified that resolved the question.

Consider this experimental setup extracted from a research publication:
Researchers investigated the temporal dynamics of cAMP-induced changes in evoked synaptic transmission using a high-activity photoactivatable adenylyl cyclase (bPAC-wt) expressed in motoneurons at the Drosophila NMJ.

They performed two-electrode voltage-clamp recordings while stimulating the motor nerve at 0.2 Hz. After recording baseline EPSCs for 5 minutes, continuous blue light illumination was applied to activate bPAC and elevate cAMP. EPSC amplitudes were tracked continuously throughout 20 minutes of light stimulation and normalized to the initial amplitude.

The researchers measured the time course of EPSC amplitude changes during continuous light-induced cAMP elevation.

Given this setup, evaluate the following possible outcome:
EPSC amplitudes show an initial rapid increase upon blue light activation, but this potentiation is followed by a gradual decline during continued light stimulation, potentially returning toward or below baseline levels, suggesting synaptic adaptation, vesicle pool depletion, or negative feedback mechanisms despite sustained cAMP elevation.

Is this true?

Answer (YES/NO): YES